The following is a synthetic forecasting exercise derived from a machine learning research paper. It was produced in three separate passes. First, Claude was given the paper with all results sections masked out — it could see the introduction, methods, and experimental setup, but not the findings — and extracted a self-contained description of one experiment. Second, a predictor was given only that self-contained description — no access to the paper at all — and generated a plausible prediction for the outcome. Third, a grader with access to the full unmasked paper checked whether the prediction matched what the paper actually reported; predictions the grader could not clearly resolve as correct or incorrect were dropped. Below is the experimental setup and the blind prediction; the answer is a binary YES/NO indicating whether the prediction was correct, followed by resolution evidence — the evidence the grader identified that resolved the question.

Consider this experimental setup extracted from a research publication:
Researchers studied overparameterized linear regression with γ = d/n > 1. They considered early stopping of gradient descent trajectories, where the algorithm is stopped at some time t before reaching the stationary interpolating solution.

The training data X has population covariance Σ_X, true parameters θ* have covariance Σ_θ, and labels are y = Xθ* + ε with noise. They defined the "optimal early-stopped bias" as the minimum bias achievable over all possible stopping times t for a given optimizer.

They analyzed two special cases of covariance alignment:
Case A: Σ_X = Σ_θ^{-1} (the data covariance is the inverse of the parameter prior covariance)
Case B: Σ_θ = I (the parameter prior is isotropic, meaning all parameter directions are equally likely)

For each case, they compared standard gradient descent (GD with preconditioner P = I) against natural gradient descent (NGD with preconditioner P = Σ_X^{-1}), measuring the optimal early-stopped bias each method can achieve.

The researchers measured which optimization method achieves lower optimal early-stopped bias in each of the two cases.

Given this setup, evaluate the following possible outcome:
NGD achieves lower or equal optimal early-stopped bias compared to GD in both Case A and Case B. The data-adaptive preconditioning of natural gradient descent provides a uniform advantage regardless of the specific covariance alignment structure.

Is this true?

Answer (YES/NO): NO